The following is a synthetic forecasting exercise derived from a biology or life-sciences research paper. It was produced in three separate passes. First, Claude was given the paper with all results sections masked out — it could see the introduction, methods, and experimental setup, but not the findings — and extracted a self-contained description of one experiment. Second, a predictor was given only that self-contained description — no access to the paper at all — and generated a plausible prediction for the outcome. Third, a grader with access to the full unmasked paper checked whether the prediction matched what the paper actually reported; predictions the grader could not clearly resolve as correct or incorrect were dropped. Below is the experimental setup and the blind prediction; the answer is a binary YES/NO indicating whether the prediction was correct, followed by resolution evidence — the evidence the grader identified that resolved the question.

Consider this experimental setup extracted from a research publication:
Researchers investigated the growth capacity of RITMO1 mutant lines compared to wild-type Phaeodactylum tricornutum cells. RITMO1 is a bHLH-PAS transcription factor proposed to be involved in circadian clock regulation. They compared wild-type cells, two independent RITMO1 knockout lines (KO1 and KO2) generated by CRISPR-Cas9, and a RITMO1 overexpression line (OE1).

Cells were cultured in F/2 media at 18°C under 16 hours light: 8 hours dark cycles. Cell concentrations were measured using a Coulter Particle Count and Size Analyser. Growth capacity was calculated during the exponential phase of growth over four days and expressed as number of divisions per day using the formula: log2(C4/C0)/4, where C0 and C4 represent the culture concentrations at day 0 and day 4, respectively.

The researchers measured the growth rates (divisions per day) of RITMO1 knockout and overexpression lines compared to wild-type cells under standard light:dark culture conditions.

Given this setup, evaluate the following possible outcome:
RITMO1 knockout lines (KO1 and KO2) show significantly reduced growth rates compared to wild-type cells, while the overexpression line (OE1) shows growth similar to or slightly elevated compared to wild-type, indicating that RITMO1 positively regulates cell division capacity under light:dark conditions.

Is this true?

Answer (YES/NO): NO